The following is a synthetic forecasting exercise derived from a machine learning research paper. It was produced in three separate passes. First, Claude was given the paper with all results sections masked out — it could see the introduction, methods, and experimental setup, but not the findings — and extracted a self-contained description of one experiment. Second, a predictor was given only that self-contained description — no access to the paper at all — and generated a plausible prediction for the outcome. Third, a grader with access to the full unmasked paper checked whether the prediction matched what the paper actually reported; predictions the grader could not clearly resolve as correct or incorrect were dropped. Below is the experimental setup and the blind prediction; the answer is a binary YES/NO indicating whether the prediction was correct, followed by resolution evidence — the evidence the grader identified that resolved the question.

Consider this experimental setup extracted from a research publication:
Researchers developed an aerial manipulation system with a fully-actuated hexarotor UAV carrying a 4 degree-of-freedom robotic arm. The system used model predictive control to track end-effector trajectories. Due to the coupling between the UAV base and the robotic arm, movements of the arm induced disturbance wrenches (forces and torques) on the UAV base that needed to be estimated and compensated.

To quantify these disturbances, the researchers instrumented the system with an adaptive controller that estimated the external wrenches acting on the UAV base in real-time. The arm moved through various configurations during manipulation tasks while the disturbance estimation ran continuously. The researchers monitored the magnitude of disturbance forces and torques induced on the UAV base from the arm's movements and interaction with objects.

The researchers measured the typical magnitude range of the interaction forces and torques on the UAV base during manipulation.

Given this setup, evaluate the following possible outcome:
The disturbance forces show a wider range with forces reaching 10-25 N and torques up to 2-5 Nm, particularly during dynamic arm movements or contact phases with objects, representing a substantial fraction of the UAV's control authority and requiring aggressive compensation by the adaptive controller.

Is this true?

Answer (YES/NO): NO